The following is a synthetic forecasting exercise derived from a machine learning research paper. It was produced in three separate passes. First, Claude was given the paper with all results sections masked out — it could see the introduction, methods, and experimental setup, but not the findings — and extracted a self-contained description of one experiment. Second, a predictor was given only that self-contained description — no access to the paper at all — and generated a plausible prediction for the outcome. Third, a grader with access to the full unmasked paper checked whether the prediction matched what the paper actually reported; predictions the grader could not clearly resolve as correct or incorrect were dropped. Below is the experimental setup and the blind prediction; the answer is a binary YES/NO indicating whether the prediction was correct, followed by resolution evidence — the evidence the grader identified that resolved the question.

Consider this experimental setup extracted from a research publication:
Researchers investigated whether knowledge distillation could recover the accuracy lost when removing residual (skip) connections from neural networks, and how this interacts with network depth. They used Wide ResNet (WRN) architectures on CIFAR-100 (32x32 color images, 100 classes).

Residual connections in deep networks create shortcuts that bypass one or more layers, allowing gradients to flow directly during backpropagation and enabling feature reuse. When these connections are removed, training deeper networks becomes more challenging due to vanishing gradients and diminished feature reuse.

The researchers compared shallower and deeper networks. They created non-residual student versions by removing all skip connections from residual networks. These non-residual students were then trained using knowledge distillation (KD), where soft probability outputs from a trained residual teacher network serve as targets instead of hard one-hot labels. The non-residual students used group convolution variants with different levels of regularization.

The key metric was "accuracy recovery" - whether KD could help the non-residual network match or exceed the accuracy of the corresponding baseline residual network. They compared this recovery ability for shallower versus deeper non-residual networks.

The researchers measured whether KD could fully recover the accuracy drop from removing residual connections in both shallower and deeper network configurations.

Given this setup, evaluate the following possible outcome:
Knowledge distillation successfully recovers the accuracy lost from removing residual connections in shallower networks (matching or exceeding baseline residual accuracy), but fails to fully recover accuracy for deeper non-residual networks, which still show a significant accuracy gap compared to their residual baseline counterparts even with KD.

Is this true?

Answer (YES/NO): YES